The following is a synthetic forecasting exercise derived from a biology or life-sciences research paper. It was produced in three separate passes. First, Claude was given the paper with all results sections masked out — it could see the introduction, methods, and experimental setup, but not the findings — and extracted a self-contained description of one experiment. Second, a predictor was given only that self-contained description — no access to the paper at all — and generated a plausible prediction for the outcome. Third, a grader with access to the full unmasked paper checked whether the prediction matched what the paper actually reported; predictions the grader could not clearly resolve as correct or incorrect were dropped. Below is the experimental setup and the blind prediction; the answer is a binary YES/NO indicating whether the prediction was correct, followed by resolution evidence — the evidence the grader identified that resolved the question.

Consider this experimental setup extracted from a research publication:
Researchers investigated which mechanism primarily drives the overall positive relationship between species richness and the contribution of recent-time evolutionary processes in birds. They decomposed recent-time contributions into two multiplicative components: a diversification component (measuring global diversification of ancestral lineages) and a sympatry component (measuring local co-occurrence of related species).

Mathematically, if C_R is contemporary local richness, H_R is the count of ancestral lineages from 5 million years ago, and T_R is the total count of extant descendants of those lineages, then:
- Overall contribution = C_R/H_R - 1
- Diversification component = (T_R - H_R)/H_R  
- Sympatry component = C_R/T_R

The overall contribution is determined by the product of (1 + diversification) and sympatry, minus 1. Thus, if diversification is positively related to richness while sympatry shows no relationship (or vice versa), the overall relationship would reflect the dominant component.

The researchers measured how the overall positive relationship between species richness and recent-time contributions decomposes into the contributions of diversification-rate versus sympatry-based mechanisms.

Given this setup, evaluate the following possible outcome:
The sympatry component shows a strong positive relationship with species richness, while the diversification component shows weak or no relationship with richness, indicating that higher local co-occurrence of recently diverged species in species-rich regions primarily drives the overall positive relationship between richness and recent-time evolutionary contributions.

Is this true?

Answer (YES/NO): NO